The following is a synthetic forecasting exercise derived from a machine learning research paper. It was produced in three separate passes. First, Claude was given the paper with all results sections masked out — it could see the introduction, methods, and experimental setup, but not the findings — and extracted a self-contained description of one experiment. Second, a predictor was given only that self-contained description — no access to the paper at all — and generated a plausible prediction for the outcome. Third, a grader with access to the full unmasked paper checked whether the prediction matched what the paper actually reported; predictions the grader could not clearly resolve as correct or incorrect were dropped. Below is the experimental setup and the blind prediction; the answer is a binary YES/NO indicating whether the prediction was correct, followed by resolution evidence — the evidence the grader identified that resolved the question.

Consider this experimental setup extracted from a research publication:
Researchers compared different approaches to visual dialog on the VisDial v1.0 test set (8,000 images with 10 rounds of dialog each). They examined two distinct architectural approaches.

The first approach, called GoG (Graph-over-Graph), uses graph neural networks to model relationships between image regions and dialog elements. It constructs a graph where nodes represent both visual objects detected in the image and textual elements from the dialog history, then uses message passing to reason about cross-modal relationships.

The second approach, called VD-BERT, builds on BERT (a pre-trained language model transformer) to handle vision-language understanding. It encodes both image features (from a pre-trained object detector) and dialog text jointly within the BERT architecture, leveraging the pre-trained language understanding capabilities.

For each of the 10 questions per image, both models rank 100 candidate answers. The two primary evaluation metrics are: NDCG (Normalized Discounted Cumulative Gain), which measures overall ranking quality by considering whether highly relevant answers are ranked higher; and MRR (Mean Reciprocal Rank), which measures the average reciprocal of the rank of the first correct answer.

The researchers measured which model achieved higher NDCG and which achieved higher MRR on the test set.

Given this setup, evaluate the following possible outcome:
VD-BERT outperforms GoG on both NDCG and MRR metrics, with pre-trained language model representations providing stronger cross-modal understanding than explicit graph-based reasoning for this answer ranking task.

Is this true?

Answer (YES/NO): NO